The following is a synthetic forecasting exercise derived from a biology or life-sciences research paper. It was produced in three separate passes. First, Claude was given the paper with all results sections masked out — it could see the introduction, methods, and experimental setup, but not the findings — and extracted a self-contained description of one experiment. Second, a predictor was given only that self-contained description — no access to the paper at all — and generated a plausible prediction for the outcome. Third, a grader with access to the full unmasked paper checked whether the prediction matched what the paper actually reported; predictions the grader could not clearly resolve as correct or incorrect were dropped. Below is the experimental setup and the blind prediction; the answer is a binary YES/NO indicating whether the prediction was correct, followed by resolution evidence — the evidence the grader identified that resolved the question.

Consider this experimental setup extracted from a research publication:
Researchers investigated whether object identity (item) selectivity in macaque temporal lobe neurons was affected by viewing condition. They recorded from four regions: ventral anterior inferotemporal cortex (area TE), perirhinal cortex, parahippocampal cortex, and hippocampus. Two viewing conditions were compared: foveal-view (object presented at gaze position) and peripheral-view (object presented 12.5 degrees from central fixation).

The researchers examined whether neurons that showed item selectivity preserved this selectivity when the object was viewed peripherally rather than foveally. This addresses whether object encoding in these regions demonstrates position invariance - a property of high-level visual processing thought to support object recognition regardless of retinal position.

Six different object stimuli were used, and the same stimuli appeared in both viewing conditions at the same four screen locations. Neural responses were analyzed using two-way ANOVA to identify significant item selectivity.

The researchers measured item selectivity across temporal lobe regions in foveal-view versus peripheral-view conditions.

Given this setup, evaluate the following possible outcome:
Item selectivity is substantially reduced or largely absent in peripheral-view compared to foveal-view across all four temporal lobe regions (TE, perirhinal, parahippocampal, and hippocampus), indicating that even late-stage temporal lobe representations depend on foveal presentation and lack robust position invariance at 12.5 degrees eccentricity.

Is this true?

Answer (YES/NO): NO